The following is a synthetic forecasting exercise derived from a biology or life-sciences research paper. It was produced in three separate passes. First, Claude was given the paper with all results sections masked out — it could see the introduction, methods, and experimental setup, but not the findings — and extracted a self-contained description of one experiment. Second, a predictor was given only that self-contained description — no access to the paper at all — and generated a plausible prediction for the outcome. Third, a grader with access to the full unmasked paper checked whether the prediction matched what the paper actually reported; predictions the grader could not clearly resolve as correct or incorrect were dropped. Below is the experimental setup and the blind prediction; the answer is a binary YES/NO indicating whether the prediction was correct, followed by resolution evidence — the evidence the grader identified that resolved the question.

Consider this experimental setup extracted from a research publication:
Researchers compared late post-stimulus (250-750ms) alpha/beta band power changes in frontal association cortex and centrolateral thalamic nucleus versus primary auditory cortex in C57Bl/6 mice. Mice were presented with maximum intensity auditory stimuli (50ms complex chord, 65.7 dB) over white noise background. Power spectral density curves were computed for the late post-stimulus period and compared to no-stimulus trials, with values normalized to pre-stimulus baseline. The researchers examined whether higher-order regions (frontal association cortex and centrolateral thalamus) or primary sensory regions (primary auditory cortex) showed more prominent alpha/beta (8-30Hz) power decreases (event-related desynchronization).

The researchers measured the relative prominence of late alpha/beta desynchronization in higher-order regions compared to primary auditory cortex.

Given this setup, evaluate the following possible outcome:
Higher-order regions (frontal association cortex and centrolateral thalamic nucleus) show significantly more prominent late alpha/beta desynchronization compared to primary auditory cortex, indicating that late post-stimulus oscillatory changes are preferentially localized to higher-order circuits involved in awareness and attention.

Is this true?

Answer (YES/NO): NO